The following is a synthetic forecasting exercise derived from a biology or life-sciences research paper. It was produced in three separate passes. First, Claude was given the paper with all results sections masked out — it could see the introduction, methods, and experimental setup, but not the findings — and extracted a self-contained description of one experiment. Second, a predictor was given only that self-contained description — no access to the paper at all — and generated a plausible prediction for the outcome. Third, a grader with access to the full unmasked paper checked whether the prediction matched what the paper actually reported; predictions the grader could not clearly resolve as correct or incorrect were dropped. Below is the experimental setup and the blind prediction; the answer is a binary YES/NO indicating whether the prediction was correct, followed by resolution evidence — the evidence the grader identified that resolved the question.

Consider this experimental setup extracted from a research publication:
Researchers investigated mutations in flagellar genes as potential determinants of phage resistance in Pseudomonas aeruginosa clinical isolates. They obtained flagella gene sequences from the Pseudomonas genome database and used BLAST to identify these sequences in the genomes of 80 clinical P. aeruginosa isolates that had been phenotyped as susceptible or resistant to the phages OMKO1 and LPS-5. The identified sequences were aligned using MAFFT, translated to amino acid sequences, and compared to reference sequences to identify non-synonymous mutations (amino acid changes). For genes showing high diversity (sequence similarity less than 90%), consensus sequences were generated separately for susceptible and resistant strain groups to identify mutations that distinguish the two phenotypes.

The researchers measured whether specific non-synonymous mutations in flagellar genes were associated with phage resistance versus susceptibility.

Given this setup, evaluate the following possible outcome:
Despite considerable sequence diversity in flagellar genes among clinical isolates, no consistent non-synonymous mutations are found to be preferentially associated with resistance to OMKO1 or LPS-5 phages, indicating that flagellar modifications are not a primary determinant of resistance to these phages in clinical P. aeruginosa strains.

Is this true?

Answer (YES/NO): NO